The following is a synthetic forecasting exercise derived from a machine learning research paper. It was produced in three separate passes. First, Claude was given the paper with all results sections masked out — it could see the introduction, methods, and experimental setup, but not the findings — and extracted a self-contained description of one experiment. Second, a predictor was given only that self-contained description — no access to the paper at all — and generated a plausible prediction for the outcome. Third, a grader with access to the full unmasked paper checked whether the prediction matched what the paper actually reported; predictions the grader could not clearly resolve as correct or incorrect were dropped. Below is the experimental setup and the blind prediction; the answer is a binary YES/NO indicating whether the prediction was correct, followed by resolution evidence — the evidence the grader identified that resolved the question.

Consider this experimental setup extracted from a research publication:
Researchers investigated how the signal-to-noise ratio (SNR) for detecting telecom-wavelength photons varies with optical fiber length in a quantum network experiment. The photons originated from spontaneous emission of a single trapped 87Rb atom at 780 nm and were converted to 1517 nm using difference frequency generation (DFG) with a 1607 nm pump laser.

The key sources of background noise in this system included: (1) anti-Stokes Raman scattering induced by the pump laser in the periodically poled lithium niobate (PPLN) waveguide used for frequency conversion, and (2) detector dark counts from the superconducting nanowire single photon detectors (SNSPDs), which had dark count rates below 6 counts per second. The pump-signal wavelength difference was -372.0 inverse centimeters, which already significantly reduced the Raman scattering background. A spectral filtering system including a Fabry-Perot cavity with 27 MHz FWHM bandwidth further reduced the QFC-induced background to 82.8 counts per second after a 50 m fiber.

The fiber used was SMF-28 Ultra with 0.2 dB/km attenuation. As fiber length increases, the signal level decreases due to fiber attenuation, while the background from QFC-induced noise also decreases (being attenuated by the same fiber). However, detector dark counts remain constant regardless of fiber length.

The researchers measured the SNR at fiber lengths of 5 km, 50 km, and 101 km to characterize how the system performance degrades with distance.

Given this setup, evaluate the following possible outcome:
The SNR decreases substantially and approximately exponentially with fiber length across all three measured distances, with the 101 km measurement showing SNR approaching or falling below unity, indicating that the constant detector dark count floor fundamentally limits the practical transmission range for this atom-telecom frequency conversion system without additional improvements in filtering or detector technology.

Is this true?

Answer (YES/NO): NO